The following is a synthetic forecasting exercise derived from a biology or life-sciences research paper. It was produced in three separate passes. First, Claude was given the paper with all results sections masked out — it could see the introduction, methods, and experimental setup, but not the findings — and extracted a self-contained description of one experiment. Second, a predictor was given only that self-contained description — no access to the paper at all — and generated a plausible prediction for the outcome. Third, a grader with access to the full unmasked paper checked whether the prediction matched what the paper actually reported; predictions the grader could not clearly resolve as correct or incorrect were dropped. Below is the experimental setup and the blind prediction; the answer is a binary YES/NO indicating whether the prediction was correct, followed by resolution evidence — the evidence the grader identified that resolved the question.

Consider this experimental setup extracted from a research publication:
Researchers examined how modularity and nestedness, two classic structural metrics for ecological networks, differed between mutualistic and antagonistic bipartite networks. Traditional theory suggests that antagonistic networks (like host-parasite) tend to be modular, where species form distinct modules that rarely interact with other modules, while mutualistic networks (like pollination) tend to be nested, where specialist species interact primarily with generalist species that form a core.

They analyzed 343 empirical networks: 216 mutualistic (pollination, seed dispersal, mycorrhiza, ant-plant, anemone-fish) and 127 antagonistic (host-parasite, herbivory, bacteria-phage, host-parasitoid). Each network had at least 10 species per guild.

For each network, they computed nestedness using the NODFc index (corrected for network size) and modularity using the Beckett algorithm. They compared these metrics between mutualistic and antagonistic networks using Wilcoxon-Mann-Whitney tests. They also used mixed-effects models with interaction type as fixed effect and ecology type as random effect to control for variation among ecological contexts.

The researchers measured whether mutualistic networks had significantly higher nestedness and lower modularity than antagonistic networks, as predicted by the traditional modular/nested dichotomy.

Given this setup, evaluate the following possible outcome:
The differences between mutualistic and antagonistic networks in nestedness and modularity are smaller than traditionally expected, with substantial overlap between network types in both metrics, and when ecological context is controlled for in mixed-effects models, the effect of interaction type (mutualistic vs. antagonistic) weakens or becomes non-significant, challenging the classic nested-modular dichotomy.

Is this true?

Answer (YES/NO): YES